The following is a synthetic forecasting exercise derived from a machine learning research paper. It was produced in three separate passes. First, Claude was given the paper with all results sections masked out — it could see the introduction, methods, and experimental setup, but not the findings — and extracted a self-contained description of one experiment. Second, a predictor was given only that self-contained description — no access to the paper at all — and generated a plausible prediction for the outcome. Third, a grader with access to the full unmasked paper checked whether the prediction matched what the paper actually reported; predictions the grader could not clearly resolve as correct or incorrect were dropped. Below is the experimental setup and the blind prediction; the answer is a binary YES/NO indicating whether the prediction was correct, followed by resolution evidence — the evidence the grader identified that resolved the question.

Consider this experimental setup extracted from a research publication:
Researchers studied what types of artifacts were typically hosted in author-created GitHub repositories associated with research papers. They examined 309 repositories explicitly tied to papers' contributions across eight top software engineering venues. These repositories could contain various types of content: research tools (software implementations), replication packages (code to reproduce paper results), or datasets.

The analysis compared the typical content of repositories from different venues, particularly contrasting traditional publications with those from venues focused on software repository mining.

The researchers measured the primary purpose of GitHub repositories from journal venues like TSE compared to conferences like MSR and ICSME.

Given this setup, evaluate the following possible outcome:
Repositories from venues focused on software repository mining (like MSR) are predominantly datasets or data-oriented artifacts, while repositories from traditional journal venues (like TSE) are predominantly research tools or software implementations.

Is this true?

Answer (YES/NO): NO